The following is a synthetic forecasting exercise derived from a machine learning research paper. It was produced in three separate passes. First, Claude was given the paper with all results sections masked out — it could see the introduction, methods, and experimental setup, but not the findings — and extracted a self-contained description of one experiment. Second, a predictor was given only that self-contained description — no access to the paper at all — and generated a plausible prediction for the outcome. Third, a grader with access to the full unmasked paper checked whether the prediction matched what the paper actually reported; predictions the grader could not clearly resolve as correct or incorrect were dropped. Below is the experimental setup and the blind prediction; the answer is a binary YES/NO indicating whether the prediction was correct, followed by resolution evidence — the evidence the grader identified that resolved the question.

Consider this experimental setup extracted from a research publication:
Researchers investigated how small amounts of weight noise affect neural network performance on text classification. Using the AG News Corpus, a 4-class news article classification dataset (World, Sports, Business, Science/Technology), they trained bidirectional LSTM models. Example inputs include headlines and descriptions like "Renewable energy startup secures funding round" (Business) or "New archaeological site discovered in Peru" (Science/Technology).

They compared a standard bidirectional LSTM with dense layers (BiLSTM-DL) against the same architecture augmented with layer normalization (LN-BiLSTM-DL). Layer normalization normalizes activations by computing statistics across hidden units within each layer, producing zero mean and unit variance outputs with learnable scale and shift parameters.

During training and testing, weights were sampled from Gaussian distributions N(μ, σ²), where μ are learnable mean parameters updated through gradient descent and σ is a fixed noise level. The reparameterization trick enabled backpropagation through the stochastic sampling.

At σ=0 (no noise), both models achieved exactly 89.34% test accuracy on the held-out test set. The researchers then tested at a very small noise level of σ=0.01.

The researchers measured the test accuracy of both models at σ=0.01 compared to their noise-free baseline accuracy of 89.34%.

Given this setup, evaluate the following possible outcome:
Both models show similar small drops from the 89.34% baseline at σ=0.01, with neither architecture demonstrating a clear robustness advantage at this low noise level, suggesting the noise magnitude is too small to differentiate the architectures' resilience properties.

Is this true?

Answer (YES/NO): NO